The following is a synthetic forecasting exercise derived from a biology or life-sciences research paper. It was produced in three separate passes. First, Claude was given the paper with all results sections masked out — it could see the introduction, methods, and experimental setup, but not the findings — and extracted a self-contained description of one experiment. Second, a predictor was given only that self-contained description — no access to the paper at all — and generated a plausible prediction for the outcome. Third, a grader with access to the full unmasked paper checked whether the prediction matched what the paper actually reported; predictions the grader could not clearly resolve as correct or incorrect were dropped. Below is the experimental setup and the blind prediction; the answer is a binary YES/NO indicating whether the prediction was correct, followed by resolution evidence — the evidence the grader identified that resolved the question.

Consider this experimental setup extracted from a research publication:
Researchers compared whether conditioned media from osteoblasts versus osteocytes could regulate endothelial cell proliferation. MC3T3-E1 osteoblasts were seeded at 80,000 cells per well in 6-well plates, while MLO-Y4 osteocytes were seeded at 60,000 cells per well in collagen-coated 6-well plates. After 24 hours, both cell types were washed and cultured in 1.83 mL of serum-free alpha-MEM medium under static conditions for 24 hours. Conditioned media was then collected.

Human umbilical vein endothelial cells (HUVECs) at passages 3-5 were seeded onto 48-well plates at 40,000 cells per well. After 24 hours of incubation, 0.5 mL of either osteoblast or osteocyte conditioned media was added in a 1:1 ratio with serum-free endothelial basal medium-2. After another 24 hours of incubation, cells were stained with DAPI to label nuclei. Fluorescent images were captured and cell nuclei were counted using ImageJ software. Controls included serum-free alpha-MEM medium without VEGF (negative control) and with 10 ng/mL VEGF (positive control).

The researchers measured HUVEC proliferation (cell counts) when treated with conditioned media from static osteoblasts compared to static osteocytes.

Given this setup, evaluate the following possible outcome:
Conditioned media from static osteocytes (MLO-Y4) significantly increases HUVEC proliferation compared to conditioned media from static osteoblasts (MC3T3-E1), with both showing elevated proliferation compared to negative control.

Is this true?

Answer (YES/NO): NO